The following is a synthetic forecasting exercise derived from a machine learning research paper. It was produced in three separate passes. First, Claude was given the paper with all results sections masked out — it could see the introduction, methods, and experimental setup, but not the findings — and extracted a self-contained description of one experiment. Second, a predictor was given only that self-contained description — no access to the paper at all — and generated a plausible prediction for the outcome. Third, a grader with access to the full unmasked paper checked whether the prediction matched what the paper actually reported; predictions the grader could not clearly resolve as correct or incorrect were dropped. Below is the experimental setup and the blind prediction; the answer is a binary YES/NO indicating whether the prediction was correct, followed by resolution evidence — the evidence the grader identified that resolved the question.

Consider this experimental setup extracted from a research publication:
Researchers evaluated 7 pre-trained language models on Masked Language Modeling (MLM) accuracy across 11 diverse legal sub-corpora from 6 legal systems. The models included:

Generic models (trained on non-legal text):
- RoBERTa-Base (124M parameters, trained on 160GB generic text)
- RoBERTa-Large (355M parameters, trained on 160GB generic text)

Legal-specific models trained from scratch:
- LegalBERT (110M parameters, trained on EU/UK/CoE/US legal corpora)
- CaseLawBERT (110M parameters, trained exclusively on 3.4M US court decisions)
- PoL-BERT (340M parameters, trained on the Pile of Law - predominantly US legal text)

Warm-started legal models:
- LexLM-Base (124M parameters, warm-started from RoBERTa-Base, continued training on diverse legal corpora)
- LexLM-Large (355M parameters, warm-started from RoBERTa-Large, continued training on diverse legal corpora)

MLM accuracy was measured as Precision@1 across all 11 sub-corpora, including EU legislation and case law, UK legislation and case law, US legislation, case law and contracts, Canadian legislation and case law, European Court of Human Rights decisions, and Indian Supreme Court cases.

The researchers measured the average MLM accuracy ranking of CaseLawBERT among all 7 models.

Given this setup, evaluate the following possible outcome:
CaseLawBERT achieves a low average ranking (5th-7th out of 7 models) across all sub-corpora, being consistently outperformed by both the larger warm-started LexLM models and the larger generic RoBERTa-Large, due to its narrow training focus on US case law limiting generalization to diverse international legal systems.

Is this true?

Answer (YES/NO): YES